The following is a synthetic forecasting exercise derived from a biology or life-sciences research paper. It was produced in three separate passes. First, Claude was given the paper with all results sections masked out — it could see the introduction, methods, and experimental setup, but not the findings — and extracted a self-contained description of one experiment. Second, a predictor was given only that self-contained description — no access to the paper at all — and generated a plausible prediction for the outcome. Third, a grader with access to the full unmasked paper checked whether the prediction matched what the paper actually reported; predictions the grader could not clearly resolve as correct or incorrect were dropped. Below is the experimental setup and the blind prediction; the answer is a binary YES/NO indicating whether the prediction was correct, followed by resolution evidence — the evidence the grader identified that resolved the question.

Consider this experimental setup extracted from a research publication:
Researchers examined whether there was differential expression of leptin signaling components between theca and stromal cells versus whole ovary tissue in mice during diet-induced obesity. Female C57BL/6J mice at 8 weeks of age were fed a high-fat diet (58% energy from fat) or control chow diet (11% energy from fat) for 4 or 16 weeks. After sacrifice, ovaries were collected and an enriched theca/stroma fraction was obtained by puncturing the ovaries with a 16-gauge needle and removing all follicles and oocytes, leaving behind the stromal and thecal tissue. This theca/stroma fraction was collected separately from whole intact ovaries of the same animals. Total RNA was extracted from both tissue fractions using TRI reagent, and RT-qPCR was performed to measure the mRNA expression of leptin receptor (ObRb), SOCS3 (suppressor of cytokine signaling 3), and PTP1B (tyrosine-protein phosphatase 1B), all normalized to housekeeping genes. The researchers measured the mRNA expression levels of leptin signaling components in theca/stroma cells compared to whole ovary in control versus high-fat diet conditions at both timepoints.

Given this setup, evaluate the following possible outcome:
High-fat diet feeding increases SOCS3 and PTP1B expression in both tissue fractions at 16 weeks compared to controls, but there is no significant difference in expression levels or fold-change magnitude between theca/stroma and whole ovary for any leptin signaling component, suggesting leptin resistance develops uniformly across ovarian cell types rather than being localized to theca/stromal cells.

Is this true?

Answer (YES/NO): NO